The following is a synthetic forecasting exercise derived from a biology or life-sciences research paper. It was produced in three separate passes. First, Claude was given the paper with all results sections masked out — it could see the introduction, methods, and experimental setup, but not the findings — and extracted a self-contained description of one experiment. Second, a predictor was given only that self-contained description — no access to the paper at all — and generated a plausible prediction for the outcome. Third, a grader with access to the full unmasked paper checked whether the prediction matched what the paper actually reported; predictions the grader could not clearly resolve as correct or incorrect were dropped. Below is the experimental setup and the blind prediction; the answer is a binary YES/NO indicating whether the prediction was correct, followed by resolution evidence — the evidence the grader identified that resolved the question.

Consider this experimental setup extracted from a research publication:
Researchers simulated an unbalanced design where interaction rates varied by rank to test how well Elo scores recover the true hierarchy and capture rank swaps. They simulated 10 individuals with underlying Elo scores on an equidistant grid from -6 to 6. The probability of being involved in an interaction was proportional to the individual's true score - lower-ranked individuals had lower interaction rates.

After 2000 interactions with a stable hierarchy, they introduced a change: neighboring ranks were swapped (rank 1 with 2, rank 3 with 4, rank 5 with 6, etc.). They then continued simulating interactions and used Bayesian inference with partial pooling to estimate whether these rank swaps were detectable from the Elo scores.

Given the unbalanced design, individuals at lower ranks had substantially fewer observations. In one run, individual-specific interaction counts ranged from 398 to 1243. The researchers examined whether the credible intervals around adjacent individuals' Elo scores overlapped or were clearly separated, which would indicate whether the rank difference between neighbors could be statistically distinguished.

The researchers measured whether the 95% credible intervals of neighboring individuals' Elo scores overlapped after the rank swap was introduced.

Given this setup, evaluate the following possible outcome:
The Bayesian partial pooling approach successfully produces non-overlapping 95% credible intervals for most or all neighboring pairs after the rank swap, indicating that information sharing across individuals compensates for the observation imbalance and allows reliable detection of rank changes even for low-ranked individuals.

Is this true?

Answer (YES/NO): NO